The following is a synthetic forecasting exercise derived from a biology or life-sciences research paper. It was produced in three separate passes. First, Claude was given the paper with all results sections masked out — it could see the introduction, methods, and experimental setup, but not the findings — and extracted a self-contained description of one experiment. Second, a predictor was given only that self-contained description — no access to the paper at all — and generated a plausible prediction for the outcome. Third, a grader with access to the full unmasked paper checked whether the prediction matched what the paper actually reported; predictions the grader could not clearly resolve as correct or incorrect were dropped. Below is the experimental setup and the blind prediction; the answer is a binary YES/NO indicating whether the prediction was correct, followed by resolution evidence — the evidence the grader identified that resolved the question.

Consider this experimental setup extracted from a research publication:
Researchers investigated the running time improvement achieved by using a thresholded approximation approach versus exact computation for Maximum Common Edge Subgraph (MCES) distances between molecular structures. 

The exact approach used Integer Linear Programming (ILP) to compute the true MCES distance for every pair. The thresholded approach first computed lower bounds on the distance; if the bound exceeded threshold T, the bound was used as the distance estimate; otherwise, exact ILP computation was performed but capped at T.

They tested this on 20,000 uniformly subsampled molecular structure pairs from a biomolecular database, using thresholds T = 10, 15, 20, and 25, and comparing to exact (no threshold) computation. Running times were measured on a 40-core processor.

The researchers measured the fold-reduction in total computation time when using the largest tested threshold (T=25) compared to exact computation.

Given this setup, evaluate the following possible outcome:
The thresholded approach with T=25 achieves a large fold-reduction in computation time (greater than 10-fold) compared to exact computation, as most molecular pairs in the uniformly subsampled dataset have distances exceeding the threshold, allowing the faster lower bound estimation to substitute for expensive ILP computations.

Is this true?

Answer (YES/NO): YES